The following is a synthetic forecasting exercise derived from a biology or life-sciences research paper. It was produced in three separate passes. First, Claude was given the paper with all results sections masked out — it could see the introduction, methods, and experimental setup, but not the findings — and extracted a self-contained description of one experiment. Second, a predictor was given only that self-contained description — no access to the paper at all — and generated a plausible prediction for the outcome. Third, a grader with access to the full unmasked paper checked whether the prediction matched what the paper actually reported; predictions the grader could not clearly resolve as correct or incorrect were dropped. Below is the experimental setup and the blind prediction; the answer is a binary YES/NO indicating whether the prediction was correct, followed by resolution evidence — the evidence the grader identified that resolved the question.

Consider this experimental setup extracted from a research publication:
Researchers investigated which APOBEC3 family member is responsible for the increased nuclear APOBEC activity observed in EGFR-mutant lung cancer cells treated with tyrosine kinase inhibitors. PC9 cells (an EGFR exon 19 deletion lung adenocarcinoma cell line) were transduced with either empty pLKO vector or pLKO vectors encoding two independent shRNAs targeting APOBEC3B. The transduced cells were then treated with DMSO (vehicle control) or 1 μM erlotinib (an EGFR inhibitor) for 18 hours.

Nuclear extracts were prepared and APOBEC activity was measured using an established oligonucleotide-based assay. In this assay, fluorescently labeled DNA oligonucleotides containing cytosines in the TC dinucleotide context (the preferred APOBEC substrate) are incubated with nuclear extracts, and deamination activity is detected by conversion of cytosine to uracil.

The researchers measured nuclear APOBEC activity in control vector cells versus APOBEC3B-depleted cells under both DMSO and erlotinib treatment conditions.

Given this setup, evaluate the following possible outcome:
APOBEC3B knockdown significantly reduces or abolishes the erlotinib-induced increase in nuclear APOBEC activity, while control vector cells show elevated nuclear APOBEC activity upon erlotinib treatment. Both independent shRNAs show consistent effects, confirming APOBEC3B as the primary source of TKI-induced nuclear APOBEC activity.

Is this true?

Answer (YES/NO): YES